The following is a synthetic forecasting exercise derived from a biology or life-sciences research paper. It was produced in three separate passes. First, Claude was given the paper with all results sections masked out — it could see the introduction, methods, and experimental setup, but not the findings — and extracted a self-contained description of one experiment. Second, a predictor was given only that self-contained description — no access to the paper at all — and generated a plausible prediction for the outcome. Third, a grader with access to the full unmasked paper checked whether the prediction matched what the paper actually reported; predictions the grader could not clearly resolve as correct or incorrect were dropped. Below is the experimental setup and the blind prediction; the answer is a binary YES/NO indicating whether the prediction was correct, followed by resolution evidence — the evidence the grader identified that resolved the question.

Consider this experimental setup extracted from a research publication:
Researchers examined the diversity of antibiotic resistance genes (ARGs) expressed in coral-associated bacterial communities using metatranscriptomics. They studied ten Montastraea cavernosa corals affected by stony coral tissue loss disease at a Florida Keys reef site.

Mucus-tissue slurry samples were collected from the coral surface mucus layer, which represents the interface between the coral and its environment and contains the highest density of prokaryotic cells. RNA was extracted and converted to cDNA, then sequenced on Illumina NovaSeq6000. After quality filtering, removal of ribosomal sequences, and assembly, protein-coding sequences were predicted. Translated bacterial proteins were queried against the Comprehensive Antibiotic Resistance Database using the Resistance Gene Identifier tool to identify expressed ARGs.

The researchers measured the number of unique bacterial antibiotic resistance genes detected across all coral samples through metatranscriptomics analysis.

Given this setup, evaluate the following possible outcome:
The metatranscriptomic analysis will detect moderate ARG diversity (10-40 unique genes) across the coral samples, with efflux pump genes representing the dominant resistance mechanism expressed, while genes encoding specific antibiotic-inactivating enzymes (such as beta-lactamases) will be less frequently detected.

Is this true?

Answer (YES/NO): NO